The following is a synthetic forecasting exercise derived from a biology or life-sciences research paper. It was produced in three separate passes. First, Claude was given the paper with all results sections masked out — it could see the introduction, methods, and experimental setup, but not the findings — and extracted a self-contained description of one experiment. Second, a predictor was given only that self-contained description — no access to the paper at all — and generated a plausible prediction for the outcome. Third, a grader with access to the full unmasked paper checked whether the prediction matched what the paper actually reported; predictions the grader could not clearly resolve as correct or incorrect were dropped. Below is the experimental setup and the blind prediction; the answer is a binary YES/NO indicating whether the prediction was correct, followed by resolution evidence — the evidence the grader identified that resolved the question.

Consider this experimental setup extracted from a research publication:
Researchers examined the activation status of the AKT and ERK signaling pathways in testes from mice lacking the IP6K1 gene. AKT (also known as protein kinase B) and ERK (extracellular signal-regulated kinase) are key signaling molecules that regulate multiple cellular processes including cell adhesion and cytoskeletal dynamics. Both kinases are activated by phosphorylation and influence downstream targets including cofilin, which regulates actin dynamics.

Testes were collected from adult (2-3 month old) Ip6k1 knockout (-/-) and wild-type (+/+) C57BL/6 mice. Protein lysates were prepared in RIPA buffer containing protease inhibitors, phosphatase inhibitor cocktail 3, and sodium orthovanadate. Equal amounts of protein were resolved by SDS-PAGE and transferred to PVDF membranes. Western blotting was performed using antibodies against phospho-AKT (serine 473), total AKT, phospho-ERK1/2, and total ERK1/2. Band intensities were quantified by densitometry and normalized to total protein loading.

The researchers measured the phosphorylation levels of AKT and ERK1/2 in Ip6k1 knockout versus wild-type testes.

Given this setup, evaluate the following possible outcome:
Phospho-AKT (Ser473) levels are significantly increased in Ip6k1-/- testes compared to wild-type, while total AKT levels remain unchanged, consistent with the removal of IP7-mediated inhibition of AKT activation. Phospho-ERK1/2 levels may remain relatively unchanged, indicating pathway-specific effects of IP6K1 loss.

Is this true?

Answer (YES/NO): NO